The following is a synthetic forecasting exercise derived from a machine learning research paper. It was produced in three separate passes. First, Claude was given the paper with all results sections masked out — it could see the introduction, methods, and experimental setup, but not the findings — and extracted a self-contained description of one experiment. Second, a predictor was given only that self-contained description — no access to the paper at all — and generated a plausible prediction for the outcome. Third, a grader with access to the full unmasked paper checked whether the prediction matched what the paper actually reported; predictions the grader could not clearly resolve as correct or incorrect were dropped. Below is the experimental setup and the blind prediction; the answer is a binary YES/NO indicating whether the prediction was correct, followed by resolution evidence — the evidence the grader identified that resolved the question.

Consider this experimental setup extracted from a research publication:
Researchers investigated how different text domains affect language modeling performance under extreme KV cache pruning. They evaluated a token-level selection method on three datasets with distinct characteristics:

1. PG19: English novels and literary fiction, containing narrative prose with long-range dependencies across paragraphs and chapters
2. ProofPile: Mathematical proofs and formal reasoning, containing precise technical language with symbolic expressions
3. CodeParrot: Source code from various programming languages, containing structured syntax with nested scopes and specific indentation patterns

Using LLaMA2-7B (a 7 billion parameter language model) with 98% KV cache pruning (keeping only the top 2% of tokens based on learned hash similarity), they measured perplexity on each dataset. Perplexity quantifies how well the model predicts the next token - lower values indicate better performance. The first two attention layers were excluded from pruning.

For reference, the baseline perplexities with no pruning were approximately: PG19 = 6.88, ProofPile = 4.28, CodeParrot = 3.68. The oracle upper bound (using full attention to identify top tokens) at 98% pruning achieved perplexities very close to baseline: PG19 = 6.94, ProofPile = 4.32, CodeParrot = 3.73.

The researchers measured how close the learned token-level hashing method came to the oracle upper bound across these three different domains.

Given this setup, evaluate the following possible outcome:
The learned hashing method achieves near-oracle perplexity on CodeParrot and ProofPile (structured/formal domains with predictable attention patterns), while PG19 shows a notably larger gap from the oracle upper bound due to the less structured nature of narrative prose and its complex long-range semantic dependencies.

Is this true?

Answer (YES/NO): YES